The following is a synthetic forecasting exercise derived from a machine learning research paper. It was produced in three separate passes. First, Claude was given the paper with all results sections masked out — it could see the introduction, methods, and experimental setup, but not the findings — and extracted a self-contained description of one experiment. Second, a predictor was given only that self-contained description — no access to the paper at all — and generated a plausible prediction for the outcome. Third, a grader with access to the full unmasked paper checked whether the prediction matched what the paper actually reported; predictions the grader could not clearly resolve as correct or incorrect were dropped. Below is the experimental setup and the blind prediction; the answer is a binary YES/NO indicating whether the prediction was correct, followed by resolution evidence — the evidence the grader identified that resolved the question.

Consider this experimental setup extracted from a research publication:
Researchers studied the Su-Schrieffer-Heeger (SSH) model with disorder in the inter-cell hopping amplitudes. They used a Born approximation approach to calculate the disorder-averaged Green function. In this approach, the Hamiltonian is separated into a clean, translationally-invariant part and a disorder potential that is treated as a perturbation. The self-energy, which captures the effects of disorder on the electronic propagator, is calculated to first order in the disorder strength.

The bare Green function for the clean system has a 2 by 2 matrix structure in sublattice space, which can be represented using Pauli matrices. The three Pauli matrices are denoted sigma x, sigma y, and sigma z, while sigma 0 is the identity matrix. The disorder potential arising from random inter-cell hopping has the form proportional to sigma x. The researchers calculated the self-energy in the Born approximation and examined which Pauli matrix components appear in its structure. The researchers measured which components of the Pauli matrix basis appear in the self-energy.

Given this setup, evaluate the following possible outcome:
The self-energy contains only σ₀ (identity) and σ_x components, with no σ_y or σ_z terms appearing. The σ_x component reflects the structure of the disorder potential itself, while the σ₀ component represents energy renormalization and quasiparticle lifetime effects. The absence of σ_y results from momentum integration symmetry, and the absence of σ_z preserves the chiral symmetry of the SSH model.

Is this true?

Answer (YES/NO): YES